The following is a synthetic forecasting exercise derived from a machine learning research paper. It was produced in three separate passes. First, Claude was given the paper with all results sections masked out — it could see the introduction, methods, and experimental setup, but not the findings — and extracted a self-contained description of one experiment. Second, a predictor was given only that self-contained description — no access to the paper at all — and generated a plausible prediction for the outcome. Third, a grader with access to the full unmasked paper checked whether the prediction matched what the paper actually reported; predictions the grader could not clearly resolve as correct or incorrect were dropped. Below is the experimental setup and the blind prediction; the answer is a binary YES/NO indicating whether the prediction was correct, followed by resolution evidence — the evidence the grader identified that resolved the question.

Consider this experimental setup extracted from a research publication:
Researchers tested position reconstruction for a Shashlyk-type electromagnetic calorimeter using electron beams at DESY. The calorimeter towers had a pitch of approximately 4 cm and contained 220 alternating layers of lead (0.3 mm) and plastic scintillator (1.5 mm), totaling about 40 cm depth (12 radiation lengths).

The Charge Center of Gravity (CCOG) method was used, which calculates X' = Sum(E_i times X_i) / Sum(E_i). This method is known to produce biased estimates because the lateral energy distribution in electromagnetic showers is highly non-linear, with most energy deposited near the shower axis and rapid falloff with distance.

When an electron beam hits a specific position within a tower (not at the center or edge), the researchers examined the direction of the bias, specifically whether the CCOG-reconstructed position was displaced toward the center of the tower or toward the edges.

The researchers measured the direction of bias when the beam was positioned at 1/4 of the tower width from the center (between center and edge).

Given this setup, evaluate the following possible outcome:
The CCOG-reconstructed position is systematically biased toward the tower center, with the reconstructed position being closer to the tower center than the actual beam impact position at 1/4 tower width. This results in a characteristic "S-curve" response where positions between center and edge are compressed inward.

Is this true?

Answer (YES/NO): YES